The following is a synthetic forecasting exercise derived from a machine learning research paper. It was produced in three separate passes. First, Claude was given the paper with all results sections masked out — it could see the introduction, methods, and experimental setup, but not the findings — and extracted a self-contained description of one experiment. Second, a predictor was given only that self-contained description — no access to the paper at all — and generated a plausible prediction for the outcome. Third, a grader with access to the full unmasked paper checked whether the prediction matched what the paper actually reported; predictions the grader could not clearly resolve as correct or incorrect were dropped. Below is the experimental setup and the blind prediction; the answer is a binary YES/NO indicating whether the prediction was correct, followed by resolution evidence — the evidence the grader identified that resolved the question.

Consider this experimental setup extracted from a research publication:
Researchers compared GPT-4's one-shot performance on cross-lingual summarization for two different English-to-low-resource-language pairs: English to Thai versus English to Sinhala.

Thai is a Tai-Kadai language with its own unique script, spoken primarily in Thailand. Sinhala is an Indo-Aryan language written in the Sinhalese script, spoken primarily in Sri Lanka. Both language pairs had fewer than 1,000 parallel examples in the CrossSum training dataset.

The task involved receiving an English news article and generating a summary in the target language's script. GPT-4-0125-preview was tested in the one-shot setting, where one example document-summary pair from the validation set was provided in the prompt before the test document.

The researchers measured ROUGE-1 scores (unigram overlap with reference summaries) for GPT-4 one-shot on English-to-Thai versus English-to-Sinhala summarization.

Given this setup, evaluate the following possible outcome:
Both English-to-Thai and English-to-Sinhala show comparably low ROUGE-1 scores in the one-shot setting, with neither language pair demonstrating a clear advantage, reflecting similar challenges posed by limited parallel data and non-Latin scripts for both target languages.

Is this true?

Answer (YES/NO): NO